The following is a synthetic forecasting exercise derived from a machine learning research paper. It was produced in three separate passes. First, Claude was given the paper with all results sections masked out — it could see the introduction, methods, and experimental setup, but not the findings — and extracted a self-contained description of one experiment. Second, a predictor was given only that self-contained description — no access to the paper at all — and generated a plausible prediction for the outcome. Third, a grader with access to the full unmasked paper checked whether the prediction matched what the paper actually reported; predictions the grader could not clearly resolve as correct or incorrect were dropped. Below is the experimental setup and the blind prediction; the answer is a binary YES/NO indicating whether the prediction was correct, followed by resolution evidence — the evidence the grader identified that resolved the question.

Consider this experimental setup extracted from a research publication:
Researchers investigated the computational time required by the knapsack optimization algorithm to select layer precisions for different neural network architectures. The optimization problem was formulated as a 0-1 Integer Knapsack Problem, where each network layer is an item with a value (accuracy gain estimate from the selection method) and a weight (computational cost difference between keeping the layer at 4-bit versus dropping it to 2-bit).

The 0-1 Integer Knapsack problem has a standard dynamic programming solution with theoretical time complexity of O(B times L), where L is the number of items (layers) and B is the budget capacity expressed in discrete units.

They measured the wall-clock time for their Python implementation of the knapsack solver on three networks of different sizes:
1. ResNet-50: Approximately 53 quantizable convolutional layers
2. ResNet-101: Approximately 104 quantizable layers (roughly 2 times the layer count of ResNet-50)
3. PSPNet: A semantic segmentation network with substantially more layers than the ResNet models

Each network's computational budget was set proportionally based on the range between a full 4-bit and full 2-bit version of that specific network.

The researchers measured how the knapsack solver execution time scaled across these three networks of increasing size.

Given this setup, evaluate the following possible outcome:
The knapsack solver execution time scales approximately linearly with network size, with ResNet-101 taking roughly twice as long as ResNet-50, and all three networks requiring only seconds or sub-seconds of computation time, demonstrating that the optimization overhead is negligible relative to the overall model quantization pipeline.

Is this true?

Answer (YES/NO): NO